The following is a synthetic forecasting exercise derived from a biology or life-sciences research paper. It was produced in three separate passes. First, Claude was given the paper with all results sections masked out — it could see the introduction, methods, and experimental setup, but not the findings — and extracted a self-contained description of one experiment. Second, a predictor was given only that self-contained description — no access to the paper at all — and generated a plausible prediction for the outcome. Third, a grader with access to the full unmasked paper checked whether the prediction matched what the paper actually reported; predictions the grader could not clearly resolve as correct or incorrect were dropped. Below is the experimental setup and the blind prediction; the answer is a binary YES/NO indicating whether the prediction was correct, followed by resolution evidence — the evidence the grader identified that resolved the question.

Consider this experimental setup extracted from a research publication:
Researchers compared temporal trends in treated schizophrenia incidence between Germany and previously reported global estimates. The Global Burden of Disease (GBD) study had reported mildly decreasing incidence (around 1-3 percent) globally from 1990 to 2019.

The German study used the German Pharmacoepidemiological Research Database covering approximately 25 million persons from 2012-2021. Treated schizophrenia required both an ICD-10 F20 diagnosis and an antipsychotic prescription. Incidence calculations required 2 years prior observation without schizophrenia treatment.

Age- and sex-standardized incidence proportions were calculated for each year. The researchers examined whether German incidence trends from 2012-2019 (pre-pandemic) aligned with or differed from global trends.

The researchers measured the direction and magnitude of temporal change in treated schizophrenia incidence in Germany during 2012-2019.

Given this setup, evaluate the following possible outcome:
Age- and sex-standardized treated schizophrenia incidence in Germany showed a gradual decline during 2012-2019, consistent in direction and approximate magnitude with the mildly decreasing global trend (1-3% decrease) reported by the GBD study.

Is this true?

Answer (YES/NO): NO